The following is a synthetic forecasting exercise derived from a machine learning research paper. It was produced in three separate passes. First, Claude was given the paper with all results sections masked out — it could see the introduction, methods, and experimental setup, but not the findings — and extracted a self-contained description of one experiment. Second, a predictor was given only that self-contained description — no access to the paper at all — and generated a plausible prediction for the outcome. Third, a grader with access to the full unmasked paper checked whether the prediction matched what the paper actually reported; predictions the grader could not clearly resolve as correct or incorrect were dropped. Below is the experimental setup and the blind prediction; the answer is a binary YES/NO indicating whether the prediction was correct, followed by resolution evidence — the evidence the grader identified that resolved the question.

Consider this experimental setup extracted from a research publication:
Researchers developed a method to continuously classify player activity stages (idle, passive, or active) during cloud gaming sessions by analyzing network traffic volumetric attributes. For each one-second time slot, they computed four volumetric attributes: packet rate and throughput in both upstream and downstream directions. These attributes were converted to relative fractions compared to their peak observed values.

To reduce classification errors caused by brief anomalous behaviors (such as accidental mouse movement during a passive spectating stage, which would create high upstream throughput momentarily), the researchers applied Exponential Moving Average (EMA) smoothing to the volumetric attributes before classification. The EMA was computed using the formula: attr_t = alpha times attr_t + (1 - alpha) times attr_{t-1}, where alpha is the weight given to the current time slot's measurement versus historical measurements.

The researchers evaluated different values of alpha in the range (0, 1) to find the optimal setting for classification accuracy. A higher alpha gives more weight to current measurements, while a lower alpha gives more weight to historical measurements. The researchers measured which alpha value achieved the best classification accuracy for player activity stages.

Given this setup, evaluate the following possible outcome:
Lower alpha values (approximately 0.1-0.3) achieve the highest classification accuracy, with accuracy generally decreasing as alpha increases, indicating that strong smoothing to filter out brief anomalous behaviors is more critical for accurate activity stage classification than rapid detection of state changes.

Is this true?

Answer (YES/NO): NO